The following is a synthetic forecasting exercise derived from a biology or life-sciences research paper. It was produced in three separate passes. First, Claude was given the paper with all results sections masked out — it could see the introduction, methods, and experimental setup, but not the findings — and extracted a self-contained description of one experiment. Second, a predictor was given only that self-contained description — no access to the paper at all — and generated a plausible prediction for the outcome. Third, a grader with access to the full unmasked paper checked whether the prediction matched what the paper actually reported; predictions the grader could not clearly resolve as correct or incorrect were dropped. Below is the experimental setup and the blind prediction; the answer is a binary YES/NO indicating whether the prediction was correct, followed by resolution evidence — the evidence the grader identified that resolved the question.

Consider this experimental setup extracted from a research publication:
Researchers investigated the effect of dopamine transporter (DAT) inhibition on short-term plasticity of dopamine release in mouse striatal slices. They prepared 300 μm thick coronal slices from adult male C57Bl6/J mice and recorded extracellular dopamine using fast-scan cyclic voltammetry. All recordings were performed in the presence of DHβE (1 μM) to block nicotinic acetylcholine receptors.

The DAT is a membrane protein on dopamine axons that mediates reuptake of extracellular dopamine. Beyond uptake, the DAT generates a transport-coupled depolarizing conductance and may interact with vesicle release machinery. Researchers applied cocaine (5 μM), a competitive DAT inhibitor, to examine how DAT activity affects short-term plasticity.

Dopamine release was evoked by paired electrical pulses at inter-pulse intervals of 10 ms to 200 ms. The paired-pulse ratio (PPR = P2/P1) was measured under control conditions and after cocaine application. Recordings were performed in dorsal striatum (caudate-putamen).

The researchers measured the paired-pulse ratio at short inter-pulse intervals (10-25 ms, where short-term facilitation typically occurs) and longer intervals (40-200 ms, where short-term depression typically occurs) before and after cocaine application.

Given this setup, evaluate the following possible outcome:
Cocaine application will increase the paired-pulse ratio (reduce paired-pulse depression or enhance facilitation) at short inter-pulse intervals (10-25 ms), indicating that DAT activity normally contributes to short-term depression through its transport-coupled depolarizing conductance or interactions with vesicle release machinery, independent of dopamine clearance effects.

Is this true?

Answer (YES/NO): NO